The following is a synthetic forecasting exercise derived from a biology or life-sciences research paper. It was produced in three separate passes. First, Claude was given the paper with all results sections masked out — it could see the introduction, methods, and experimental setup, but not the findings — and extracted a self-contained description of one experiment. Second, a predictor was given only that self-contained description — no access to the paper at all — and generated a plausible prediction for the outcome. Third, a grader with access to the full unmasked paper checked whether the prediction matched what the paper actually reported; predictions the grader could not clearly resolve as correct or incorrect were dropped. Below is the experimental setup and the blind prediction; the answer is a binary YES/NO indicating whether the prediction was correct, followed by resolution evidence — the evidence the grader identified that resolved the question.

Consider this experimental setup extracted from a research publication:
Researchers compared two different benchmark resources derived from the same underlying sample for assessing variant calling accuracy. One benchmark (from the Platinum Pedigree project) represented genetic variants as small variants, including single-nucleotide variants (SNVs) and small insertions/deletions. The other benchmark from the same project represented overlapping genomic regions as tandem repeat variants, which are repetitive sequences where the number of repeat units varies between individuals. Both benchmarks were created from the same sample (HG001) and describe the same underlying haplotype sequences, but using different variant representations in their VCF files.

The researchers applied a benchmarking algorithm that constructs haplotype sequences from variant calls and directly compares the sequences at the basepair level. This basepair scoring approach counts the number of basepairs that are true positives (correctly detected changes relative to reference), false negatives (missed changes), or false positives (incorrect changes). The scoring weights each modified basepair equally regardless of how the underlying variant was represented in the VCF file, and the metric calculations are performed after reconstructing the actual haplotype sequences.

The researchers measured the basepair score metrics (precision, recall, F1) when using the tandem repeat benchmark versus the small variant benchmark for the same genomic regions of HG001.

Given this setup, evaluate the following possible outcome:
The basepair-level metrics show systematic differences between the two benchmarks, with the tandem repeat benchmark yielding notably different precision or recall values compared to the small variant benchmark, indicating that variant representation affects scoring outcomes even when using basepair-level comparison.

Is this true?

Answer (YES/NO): NO